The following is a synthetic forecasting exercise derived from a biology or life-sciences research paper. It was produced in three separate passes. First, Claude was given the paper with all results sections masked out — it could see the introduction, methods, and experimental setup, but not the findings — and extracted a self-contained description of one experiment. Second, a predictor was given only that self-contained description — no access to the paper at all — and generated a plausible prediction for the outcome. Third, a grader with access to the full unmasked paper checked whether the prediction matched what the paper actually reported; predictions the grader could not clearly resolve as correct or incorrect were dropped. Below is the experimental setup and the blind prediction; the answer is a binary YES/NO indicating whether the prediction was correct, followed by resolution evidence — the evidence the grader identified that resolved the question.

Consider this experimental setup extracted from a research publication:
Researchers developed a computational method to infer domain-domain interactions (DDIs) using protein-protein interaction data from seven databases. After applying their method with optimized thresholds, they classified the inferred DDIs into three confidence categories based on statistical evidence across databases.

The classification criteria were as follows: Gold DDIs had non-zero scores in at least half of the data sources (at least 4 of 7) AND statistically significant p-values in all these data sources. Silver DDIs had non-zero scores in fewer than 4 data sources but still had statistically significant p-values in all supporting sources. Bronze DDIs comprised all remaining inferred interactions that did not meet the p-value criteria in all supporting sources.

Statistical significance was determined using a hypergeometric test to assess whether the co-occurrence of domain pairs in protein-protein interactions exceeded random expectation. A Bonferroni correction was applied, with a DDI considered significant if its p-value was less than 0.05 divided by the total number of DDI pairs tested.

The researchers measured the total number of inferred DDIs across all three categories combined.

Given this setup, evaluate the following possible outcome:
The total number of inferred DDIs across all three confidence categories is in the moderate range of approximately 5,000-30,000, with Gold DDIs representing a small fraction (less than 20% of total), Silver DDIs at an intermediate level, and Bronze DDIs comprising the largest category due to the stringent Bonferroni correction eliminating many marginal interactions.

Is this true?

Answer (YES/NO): NO